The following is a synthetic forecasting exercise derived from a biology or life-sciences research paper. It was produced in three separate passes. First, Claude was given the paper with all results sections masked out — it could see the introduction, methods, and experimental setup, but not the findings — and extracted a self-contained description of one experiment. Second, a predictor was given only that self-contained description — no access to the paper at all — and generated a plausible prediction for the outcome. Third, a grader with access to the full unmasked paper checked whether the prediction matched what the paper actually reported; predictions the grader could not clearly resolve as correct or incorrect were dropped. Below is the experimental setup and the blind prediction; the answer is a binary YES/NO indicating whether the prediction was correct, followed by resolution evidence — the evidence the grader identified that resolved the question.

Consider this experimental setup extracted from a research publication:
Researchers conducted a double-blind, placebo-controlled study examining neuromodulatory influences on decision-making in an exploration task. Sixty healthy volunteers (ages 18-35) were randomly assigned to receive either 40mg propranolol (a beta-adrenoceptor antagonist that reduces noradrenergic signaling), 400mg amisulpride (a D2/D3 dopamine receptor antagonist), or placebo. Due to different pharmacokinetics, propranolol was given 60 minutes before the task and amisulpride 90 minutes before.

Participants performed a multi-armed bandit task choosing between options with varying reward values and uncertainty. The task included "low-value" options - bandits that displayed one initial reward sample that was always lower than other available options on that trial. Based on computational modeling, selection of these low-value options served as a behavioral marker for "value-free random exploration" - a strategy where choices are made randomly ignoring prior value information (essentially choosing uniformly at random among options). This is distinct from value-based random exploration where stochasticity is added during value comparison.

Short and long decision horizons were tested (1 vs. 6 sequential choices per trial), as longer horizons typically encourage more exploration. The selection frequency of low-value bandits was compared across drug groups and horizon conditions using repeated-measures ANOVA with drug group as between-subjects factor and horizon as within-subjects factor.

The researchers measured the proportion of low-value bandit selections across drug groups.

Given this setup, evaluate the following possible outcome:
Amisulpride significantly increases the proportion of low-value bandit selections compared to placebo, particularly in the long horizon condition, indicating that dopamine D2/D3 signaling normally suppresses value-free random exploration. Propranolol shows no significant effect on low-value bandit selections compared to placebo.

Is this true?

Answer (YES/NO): NO